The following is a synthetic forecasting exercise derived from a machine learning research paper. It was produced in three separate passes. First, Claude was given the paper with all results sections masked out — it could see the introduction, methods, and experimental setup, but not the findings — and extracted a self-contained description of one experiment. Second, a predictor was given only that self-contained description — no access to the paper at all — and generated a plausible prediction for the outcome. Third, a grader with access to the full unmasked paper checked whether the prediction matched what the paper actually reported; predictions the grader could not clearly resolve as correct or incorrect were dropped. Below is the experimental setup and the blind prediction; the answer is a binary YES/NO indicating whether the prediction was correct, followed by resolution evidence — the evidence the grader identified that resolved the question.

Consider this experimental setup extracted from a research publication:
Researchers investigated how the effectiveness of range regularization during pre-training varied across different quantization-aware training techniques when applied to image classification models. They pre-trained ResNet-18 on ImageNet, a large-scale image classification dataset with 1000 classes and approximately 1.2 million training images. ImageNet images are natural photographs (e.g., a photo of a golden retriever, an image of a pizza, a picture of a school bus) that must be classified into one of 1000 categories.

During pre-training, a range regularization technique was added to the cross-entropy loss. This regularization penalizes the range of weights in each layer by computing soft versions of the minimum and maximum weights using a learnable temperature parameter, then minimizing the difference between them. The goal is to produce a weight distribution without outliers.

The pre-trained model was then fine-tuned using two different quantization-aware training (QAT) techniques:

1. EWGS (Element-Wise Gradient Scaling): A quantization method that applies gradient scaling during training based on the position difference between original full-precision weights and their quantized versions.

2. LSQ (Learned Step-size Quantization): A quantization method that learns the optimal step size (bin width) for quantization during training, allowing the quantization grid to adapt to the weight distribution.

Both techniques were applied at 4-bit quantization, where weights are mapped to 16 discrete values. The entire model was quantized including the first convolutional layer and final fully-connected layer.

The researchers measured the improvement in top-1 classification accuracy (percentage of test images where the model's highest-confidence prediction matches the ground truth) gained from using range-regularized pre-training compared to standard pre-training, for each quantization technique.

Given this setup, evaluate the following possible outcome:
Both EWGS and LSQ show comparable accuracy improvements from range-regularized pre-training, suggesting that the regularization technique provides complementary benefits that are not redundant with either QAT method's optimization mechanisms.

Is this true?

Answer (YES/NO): NO